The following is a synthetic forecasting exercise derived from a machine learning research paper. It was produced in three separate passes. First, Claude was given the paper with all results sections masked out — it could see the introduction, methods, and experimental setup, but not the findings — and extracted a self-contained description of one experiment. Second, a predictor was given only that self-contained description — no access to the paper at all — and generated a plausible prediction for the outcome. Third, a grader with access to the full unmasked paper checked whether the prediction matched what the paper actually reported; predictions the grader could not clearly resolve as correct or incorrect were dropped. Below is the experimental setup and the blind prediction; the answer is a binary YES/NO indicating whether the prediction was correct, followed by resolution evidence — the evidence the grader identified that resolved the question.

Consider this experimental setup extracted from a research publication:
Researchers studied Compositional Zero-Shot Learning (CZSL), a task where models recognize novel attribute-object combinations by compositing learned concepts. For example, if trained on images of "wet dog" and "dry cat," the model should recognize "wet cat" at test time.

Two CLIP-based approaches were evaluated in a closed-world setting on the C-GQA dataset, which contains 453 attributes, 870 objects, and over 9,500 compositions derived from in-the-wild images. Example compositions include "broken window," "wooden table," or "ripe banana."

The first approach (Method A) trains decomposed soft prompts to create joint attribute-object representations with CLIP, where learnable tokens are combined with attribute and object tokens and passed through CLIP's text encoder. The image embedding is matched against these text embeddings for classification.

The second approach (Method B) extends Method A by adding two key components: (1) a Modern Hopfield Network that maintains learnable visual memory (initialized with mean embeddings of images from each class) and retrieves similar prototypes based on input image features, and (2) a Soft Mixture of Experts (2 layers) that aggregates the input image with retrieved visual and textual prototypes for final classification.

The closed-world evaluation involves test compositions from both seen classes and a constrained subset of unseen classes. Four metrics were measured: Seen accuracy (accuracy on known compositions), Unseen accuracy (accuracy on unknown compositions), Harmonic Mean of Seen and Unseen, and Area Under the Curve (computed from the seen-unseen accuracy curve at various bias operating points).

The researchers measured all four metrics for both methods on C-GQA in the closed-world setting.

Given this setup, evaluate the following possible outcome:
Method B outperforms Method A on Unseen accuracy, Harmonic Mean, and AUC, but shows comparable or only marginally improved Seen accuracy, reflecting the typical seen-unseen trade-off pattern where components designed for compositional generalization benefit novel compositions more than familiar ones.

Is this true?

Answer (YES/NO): NO